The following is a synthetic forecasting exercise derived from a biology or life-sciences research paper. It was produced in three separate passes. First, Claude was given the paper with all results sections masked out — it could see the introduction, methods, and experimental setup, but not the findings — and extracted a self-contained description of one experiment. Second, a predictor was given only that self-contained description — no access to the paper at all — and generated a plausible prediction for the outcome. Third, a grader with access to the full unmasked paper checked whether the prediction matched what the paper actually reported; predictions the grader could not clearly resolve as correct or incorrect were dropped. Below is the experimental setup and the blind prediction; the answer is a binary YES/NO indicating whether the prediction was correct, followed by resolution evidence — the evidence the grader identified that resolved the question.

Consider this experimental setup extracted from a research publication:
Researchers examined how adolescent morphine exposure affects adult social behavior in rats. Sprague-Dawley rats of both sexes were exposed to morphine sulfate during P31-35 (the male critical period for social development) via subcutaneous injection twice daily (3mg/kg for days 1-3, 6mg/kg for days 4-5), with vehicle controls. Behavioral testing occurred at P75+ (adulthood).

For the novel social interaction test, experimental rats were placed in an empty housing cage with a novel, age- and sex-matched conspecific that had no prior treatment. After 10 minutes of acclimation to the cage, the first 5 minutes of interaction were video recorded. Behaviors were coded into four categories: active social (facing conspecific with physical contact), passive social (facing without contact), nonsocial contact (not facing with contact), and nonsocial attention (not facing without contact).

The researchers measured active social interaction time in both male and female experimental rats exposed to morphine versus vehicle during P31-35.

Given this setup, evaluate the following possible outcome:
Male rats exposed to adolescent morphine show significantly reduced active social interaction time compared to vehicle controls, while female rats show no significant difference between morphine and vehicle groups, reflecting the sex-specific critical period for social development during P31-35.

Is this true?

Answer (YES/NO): NO